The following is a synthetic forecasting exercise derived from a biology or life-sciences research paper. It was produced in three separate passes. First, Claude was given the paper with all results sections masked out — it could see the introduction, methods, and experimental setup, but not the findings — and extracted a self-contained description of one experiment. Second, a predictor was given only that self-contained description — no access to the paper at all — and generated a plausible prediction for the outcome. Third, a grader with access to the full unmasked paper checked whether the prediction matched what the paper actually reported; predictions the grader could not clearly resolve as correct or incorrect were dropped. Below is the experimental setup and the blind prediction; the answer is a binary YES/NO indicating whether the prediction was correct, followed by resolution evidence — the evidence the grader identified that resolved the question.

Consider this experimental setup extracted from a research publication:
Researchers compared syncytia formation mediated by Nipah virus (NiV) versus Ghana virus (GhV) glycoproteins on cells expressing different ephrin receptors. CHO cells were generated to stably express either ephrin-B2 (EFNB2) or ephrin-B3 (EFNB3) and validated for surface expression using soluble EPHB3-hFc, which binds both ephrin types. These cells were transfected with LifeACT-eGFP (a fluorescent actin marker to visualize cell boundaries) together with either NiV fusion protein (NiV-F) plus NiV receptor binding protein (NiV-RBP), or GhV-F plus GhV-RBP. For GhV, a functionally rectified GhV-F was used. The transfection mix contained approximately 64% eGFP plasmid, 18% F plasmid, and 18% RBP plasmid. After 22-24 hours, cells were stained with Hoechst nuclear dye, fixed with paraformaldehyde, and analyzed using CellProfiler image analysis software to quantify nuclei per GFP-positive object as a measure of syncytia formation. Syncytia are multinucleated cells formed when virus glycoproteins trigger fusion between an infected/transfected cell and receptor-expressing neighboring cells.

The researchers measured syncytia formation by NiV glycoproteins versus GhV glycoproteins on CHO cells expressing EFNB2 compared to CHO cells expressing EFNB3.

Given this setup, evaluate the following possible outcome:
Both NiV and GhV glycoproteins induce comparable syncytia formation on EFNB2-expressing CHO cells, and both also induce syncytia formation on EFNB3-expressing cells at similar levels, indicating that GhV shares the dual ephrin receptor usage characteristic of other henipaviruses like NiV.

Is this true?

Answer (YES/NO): NO